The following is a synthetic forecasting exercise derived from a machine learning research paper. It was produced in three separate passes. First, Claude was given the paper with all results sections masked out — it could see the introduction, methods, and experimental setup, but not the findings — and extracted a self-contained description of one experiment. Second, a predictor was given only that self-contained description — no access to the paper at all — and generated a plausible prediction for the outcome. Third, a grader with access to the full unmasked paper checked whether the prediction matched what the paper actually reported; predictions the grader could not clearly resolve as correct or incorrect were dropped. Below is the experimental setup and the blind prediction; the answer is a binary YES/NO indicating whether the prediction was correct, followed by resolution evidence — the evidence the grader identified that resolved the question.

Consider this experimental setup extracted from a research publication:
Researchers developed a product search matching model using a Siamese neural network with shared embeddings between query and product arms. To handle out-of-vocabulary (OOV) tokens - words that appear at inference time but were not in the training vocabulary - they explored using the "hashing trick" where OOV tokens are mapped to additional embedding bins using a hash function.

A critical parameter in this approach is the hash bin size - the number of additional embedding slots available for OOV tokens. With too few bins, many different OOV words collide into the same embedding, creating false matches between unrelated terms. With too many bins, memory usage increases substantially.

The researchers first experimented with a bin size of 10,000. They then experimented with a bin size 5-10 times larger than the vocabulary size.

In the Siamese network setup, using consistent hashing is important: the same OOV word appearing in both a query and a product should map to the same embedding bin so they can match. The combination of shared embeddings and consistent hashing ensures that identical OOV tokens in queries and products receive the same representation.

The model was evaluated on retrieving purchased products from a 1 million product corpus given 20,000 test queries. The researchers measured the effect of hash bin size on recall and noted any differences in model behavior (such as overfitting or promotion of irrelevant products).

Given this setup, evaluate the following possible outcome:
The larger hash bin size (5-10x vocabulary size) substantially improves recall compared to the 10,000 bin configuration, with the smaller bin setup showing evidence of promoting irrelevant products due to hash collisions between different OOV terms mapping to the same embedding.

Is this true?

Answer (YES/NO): YES